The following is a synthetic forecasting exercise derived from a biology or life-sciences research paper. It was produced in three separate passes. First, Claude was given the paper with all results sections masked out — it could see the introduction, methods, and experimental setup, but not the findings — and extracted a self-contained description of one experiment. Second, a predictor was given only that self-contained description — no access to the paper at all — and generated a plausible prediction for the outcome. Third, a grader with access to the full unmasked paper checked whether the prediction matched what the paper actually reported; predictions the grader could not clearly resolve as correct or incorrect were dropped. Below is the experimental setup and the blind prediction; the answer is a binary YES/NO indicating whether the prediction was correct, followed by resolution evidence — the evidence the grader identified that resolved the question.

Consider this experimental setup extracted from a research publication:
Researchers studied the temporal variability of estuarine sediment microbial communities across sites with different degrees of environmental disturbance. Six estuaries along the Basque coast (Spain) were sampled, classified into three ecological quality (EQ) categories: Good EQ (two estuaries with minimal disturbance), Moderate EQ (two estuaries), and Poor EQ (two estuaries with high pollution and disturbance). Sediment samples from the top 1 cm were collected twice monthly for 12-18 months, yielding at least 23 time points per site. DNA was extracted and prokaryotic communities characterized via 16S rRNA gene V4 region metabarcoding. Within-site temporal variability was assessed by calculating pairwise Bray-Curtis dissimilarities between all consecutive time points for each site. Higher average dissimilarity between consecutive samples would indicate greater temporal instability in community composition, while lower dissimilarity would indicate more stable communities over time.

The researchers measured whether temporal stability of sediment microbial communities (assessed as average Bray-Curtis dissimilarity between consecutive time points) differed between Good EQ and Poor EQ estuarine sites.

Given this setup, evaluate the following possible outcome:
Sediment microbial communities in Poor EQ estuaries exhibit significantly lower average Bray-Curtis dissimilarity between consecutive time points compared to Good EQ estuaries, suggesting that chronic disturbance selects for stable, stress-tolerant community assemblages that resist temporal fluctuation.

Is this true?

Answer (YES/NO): NO